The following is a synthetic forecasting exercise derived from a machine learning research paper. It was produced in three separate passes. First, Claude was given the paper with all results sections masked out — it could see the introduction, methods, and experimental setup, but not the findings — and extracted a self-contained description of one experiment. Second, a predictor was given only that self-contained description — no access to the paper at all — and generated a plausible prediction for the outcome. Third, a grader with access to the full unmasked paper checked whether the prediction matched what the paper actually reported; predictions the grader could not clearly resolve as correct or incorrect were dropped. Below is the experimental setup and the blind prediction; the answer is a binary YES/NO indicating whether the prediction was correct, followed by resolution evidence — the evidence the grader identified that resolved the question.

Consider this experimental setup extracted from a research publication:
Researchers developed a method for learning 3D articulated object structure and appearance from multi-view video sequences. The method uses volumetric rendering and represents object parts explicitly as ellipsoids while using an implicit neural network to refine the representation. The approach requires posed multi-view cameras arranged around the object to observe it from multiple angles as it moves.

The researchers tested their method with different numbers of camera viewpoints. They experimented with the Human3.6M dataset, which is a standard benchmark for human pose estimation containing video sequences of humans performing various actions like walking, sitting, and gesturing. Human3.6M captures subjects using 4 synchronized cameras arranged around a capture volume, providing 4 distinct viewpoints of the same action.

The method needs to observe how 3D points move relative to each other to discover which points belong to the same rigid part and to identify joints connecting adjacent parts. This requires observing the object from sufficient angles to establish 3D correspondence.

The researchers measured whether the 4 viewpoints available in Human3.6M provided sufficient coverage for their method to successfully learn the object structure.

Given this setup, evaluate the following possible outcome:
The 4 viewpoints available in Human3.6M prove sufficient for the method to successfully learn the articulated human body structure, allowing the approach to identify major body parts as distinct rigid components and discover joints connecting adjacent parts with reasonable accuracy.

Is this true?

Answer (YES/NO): NO